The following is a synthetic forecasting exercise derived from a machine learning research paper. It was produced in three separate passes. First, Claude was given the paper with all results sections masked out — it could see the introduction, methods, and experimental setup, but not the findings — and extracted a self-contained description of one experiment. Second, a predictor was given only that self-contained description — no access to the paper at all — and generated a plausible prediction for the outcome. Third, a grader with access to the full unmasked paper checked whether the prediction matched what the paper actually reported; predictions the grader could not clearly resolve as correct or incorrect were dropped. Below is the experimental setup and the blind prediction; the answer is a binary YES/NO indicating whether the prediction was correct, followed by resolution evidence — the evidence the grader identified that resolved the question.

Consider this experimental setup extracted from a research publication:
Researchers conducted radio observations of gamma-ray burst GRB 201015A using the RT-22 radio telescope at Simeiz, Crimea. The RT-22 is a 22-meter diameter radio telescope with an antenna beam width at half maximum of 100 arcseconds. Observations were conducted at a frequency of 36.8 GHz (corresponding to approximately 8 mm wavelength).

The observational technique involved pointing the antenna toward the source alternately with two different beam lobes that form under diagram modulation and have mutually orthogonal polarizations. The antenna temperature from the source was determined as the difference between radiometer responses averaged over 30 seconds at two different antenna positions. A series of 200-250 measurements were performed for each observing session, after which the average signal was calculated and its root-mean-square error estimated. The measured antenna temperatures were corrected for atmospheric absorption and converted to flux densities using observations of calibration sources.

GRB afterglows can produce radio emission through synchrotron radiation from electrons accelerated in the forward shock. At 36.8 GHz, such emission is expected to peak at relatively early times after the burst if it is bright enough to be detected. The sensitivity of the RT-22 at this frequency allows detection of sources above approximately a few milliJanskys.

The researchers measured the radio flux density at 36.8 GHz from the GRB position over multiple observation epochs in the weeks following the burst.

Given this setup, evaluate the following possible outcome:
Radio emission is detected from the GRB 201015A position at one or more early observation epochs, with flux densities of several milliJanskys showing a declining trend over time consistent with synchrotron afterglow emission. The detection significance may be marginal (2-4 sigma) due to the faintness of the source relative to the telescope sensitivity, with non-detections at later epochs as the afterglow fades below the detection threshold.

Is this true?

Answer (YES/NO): NO